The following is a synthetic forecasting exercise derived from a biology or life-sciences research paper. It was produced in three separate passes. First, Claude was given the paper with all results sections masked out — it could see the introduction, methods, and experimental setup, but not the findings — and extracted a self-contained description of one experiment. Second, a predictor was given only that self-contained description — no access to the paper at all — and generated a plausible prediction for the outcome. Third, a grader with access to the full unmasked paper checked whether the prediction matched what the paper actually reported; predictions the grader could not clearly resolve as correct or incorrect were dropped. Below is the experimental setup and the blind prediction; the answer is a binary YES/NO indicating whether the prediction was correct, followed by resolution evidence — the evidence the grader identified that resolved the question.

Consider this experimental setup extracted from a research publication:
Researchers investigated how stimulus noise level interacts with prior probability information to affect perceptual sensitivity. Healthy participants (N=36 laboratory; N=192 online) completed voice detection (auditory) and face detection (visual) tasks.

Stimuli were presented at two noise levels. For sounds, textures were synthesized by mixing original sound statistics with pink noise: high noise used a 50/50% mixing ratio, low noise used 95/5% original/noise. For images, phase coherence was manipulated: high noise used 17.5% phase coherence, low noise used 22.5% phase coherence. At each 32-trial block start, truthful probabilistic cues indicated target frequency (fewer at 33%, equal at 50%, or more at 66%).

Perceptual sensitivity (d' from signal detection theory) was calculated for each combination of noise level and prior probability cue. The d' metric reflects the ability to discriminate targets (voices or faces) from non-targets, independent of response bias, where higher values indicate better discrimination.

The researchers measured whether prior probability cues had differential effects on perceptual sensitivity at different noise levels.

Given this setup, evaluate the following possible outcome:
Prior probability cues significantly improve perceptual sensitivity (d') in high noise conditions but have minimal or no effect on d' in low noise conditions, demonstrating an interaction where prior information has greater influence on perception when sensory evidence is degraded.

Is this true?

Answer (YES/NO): YES